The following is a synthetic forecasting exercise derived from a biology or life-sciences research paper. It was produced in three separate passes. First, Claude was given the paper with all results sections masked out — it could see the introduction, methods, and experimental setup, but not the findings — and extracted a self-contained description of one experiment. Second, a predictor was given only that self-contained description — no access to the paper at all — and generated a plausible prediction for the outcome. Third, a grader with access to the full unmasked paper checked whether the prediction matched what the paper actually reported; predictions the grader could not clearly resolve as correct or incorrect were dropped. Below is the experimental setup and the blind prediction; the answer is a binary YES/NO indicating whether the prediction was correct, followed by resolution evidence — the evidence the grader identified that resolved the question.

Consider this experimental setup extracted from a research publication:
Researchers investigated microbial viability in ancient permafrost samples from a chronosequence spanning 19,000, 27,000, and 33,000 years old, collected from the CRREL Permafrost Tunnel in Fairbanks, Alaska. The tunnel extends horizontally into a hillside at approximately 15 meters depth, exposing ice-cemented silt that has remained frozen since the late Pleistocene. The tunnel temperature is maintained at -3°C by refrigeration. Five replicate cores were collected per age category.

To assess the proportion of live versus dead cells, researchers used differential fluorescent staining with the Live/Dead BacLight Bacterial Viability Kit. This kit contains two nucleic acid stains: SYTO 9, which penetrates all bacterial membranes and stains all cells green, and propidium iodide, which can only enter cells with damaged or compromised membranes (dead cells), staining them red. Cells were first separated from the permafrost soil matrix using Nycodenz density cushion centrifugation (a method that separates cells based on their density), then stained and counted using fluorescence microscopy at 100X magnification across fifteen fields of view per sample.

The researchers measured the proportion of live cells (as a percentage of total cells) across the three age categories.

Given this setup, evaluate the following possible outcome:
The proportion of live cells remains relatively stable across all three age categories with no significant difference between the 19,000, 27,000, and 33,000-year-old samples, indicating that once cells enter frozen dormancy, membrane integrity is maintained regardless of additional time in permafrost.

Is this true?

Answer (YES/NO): NO